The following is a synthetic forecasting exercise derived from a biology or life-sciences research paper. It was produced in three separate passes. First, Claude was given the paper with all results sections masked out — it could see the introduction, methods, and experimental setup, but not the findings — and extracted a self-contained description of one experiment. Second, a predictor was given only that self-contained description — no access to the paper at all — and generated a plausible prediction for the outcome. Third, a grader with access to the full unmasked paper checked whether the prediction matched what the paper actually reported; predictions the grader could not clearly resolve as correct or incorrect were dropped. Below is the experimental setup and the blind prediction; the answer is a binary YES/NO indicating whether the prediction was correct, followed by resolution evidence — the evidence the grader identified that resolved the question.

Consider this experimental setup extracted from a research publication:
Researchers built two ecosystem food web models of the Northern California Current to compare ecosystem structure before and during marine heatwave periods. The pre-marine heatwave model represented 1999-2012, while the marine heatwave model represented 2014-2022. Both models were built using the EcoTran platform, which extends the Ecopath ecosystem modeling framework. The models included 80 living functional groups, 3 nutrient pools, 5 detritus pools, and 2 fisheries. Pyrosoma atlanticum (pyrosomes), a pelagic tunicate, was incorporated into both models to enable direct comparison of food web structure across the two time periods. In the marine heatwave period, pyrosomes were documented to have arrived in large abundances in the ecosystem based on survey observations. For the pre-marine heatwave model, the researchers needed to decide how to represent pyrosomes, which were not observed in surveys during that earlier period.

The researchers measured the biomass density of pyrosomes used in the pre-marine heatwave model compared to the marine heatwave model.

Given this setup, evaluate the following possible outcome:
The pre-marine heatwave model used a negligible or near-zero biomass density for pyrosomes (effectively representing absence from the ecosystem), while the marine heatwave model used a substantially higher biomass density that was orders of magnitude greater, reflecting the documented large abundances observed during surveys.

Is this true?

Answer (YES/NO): YES